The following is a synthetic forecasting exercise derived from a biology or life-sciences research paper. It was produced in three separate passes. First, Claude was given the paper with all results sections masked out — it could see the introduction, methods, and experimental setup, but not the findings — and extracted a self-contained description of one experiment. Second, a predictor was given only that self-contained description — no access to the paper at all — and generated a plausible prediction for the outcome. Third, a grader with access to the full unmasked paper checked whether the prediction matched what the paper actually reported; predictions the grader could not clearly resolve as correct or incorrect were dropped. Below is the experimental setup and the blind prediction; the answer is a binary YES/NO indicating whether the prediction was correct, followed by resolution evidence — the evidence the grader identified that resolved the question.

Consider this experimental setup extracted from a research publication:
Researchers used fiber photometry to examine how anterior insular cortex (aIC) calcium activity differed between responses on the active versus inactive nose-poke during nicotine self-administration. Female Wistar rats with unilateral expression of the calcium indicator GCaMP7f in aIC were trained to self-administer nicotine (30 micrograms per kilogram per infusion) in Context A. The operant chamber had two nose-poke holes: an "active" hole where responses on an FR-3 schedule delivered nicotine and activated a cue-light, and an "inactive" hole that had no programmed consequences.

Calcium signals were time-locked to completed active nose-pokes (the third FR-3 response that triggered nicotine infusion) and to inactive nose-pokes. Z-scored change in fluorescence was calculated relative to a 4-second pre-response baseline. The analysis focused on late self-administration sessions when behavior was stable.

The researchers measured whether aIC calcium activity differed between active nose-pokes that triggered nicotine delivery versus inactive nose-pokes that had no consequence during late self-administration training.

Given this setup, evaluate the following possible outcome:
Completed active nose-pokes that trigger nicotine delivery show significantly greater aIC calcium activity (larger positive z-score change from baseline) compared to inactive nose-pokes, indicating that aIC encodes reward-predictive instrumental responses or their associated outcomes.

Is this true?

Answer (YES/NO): YES